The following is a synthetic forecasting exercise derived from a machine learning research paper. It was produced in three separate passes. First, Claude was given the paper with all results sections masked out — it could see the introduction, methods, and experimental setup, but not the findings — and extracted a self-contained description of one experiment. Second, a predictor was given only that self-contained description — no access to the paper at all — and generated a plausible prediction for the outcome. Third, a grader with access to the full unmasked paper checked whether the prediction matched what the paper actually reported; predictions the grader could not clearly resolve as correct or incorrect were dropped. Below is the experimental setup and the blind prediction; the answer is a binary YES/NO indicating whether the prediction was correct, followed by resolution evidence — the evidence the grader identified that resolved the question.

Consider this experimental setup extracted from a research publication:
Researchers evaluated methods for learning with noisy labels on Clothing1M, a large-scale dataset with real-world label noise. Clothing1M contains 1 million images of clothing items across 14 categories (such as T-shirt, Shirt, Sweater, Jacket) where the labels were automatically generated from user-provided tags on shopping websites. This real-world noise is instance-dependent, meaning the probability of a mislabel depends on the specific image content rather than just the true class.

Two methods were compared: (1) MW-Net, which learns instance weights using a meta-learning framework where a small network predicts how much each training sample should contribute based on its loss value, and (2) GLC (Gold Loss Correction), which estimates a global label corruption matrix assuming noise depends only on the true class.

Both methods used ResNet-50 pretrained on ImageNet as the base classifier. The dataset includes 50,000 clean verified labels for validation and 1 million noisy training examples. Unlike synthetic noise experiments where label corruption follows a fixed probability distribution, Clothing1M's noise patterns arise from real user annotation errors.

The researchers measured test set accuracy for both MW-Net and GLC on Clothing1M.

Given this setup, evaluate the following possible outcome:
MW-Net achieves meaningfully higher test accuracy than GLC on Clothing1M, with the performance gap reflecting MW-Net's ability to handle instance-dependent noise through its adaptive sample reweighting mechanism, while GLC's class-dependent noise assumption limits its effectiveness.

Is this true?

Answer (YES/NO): NO